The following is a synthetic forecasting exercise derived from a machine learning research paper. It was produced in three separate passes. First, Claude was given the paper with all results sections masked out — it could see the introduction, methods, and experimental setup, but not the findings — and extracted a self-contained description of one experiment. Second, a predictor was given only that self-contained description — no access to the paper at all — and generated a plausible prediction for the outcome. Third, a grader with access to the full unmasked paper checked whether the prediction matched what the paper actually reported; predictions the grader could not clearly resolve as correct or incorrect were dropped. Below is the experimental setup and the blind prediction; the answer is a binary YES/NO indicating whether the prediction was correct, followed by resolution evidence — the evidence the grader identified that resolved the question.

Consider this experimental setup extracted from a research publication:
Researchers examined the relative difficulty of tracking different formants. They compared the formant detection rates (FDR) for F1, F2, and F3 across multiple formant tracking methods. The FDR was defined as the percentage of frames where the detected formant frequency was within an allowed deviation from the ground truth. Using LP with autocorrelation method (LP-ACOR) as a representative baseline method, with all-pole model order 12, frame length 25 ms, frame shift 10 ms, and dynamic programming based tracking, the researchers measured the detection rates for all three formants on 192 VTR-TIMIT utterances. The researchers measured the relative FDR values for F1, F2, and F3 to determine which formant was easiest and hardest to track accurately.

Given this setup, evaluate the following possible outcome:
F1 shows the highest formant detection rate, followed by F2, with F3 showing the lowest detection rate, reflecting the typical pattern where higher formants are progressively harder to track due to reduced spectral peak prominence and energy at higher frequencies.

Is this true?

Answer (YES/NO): YES